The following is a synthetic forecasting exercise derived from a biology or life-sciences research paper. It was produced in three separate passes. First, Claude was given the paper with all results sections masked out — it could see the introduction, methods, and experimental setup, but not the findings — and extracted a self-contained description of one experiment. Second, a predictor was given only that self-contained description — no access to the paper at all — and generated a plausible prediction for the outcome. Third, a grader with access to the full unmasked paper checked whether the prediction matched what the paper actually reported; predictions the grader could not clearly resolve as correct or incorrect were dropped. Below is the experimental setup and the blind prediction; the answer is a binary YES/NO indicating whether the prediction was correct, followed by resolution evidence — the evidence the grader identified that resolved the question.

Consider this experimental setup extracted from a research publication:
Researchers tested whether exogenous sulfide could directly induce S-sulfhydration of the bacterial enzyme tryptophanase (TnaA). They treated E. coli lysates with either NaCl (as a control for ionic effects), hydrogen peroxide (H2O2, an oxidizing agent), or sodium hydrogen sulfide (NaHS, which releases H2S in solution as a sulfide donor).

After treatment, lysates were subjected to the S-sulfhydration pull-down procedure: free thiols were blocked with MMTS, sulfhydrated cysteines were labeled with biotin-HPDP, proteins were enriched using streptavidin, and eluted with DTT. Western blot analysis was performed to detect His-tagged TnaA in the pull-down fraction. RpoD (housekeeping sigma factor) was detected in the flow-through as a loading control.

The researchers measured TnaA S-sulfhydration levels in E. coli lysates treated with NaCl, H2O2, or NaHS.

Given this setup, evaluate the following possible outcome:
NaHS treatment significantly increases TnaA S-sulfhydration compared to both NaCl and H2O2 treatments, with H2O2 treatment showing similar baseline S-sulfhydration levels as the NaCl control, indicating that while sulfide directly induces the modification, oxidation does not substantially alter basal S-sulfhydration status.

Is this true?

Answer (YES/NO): NO